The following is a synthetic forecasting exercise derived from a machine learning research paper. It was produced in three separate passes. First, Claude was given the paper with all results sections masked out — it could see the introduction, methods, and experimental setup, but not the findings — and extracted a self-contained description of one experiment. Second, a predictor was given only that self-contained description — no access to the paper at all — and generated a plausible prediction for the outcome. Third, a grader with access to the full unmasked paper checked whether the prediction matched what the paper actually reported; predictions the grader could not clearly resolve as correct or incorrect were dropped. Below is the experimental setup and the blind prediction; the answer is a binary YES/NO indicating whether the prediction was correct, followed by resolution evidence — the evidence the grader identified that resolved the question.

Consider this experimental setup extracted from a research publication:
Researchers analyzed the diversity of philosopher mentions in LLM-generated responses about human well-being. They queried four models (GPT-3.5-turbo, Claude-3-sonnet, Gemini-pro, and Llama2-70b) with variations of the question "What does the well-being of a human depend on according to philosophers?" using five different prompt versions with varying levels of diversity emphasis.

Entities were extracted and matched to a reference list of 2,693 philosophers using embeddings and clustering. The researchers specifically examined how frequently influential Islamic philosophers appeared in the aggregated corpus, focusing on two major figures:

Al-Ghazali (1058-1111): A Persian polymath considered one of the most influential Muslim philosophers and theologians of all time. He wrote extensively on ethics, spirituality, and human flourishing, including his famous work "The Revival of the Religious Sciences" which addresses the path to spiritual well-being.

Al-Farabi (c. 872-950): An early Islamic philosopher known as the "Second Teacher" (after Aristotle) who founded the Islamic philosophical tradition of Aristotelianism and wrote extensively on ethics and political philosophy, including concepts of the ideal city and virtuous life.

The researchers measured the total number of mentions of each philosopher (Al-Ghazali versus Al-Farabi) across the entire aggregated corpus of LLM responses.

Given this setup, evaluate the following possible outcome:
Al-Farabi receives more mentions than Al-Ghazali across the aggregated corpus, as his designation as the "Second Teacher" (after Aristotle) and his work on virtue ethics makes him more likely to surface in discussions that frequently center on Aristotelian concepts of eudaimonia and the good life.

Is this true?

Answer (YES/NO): NO